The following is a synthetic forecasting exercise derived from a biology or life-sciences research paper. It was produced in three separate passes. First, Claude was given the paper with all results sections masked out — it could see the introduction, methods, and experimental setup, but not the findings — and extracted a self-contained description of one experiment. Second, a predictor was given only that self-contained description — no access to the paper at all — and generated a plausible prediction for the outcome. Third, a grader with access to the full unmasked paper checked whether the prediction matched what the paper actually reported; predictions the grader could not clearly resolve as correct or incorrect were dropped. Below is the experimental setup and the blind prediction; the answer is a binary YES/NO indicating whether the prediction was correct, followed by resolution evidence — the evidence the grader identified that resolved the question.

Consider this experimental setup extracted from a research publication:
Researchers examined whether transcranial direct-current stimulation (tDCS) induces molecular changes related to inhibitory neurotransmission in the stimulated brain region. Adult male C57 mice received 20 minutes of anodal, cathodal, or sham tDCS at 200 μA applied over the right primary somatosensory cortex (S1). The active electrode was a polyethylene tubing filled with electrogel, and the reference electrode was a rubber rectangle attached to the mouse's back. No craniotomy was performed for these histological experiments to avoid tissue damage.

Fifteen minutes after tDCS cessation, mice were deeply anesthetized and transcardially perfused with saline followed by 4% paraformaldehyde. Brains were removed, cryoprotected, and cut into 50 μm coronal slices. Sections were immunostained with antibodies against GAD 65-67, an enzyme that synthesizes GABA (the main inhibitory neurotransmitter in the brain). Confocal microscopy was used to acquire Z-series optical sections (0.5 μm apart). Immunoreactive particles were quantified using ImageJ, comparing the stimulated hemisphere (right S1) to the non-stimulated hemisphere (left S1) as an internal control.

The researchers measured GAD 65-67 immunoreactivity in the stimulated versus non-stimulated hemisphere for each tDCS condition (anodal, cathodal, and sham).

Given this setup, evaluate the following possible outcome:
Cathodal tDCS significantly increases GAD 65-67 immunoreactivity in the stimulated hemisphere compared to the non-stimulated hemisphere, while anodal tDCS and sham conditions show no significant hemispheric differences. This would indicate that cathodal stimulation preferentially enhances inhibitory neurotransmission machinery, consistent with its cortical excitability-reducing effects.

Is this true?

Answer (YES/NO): YES